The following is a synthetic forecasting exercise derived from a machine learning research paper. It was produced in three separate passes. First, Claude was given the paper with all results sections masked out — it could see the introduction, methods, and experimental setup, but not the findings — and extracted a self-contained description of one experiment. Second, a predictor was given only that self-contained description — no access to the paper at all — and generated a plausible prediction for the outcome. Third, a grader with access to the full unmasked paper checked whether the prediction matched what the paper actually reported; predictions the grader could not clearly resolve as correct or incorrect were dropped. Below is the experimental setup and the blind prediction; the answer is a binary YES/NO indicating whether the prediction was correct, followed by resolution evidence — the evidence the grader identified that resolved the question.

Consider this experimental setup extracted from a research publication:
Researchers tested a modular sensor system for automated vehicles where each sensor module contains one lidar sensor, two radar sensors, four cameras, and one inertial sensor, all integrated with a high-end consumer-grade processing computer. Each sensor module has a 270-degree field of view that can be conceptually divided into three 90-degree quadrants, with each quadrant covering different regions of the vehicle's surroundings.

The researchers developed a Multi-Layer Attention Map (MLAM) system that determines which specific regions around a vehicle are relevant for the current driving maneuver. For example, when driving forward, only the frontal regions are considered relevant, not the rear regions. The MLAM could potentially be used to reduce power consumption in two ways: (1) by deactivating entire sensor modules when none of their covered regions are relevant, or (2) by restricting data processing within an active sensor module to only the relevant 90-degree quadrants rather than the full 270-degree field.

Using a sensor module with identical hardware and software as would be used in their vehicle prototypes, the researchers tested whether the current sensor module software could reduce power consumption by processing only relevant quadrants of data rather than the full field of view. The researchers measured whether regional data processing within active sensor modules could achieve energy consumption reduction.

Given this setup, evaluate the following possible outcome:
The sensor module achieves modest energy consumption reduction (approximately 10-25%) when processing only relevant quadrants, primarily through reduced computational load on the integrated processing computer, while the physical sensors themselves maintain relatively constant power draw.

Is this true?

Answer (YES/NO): NO